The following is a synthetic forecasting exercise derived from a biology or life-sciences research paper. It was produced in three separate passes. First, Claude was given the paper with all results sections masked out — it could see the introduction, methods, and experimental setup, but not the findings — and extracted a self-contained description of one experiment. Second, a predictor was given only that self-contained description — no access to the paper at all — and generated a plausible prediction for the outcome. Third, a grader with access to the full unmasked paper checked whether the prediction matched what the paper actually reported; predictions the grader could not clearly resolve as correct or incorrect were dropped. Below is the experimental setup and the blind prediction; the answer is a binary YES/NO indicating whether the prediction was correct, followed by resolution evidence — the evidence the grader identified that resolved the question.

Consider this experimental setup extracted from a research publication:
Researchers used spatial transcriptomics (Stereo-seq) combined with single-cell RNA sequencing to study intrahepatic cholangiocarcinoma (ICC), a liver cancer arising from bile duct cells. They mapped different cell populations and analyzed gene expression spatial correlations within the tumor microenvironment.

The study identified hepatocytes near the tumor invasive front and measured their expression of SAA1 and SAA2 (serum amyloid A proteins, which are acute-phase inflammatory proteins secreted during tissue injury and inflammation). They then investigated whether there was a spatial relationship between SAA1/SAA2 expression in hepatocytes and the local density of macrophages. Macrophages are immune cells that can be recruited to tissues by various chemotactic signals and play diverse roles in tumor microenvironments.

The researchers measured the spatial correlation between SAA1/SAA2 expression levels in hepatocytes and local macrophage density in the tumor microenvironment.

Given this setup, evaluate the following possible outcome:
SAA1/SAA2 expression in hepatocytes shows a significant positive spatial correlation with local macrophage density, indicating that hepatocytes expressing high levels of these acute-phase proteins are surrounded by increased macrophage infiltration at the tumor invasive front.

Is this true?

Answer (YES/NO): YES